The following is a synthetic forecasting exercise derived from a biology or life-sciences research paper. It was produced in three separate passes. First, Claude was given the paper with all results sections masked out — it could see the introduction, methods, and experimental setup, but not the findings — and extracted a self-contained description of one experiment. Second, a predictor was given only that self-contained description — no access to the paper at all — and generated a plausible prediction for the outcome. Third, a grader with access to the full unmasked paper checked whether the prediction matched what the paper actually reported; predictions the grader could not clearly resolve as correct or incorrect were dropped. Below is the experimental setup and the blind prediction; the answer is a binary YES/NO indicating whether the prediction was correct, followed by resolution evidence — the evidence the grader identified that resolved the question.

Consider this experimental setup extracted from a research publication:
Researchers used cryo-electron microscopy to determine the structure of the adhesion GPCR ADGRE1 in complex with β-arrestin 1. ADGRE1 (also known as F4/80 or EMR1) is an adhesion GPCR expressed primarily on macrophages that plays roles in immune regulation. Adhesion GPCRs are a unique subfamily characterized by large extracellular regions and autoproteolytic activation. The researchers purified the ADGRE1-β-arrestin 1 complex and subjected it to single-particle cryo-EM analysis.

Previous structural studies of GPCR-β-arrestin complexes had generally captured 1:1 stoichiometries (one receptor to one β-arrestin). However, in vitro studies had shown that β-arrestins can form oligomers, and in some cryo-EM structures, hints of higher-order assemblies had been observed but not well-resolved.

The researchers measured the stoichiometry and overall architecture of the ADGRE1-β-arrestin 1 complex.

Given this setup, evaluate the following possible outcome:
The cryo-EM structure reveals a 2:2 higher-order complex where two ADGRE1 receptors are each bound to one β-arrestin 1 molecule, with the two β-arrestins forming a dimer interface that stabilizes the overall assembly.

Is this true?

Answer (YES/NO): NO